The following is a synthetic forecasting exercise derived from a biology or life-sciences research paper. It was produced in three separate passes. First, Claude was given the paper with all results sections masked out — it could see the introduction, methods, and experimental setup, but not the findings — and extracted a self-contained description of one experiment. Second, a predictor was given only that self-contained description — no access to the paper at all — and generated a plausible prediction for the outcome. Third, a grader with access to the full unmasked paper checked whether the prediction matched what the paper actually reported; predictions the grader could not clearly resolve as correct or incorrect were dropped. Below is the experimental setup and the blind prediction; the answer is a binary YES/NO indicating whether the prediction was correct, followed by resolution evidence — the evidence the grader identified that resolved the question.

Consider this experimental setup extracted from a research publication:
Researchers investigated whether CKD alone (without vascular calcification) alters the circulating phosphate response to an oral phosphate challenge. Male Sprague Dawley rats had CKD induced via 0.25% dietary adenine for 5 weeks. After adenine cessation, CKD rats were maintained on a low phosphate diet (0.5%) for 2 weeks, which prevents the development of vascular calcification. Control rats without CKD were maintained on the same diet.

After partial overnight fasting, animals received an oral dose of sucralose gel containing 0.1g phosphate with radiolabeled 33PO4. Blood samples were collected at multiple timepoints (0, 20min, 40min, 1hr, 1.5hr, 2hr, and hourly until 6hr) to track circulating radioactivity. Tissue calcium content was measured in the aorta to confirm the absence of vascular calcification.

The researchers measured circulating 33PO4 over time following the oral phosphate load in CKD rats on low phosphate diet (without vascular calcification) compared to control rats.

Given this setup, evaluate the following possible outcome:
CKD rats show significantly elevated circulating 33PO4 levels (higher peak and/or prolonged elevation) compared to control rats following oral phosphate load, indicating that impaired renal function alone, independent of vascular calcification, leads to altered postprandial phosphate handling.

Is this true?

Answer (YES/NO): YES